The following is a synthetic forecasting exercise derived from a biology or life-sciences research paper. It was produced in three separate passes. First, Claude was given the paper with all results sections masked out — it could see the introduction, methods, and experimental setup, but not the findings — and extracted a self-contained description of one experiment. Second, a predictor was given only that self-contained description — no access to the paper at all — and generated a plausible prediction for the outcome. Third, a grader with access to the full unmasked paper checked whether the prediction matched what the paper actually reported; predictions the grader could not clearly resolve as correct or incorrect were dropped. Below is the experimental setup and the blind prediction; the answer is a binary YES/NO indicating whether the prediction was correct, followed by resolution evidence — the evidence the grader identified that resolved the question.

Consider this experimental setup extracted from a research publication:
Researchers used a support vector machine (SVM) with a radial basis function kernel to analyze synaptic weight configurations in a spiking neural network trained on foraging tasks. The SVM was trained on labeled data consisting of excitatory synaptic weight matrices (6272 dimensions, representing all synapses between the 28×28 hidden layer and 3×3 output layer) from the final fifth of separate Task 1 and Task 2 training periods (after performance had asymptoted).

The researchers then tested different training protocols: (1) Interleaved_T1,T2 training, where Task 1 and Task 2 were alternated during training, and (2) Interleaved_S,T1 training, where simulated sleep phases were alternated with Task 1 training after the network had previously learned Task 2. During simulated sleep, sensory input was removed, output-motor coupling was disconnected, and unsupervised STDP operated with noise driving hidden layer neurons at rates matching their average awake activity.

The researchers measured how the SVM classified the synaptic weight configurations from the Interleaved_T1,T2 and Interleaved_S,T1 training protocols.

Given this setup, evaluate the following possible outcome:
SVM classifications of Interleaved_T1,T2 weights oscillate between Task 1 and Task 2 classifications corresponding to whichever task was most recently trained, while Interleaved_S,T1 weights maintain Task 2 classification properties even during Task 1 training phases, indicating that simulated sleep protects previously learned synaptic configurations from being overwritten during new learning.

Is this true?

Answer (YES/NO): NO